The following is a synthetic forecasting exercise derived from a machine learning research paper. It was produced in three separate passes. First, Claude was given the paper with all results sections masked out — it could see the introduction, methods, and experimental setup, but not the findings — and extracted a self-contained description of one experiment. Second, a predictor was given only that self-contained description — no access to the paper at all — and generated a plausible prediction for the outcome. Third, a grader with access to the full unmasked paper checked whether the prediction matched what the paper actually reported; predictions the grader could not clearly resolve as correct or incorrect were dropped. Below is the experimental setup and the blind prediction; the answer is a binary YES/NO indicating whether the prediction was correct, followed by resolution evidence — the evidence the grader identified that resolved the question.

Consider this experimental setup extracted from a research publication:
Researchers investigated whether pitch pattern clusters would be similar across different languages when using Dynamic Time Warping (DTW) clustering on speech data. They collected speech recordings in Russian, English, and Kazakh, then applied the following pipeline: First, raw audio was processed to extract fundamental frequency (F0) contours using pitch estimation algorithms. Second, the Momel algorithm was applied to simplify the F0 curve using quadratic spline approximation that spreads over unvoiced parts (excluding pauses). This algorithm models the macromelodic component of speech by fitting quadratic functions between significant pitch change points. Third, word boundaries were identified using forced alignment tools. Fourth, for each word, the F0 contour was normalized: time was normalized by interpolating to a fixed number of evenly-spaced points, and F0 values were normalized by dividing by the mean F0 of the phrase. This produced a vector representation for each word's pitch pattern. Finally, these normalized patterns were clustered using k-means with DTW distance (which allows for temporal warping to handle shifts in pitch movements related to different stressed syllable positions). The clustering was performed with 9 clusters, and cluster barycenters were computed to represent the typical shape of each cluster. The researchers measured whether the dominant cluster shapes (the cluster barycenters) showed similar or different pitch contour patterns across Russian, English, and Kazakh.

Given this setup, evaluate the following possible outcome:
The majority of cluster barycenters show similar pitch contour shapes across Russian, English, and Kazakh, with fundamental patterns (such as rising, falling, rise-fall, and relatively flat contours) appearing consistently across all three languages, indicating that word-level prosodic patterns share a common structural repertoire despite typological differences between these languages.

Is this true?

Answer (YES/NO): YES